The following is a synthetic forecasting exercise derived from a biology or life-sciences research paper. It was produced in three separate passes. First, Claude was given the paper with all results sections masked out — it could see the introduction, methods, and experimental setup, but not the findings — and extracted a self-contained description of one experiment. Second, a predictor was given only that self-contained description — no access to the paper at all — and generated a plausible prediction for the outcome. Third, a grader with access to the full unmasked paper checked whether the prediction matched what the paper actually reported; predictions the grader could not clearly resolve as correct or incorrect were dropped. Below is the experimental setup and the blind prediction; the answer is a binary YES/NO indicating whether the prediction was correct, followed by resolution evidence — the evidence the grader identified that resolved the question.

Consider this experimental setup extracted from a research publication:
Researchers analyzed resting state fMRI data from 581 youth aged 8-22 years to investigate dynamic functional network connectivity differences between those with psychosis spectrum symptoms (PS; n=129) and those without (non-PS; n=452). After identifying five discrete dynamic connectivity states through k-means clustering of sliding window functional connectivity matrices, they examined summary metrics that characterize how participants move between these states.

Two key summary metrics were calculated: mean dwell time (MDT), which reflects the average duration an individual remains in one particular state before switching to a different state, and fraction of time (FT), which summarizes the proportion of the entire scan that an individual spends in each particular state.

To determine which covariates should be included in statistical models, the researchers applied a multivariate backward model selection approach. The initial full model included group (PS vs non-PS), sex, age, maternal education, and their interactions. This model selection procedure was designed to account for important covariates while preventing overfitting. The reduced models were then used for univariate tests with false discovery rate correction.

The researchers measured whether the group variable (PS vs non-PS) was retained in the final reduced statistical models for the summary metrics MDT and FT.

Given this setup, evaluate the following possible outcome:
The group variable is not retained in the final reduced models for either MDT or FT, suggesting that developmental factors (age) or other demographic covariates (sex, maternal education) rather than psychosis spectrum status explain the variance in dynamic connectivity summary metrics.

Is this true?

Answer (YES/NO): YES